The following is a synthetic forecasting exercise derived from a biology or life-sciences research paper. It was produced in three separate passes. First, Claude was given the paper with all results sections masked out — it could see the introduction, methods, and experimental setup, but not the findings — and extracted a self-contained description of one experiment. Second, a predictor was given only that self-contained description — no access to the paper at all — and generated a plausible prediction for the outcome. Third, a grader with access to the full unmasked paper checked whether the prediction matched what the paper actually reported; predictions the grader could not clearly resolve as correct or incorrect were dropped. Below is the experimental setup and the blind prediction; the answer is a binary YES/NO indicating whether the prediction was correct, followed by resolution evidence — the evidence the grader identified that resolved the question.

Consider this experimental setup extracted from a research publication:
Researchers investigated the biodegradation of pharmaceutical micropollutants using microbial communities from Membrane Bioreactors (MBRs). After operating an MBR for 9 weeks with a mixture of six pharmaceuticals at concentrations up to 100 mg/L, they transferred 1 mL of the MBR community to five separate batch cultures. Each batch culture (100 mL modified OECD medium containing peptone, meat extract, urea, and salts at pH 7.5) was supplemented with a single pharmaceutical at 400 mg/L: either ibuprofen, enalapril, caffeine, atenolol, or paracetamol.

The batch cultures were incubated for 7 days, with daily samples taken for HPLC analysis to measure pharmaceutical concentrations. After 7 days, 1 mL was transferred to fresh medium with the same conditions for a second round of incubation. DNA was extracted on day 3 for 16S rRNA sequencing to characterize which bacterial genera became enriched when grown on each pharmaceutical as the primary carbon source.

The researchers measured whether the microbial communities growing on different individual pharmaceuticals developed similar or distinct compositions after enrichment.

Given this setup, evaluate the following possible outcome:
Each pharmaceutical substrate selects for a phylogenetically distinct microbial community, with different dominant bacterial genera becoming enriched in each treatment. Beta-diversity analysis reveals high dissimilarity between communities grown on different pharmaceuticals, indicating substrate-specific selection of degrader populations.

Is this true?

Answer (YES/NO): YES